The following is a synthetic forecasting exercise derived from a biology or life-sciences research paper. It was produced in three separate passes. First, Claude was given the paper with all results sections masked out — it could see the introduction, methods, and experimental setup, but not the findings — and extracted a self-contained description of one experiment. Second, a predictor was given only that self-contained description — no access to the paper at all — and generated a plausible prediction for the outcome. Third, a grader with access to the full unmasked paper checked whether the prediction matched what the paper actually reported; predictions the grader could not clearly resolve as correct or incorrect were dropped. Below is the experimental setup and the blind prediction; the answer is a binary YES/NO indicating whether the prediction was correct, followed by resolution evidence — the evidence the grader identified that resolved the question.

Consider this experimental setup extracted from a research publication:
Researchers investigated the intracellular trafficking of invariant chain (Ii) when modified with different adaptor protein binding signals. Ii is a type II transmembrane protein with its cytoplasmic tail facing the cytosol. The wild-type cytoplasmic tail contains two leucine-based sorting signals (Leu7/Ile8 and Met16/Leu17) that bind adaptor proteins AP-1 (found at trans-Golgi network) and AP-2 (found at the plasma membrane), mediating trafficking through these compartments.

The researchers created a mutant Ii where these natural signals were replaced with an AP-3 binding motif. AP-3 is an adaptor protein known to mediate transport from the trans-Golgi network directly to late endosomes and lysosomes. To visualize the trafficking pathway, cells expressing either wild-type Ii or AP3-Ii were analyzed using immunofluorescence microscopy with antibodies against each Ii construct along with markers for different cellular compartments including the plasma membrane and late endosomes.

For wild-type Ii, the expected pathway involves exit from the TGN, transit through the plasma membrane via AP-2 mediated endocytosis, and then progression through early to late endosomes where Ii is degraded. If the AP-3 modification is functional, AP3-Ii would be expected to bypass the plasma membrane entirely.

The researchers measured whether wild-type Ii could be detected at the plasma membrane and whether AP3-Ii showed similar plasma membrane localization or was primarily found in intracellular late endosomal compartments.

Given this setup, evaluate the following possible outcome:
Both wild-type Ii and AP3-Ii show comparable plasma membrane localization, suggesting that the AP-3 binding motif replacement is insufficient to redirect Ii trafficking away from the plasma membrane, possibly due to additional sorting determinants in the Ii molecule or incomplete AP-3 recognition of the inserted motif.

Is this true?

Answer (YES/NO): NO